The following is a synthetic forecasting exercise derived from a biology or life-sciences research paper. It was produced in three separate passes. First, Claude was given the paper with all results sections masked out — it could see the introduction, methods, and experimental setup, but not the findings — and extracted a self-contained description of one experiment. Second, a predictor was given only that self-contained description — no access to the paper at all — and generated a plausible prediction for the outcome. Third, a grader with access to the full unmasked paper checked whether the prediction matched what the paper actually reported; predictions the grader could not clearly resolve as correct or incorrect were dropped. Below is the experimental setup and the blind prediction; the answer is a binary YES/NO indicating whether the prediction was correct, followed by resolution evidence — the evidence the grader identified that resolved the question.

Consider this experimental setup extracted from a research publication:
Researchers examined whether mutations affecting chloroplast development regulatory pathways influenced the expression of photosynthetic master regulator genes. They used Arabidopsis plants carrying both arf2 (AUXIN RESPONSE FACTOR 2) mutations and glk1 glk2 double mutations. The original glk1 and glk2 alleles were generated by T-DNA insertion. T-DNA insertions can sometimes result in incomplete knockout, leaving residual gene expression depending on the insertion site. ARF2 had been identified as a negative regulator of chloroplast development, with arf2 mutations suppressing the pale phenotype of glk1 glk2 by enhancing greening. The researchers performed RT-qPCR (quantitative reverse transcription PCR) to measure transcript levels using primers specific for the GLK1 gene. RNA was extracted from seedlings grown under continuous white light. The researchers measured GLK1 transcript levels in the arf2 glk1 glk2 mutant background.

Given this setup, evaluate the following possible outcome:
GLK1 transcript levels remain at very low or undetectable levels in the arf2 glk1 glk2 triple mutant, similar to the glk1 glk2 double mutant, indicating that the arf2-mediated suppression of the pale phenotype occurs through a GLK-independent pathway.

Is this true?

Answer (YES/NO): NO